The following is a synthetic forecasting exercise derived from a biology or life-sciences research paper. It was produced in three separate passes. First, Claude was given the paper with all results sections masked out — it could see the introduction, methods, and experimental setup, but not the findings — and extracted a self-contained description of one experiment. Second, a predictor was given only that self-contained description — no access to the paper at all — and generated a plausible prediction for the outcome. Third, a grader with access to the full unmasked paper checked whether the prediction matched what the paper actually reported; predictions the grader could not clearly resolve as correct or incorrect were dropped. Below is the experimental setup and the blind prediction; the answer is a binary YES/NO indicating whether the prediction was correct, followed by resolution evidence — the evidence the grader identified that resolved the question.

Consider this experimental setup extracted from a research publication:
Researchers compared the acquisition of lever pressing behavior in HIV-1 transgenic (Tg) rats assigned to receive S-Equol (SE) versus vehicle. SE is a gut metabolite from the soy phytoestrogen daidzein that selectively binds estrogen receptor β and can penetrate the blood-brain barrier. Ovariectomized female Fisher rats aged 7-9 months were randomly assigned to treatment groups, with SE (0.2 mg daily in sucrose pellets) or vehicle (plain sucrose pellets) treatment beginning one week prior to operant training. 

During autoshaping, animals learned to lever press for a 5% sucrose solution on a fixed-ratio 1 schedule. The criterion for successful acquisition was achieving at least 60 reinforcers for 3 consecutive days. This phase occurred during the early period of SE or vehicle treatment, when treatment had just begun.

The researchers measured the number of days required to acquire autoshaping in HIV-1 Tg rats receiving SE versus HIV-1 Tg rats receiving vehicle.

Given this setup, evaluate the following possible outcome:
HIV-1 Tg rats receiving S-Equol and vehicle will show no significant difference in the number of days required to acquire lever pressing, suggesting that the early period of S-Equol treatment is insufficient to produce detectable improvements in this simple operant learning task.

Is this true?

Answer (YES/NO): YES